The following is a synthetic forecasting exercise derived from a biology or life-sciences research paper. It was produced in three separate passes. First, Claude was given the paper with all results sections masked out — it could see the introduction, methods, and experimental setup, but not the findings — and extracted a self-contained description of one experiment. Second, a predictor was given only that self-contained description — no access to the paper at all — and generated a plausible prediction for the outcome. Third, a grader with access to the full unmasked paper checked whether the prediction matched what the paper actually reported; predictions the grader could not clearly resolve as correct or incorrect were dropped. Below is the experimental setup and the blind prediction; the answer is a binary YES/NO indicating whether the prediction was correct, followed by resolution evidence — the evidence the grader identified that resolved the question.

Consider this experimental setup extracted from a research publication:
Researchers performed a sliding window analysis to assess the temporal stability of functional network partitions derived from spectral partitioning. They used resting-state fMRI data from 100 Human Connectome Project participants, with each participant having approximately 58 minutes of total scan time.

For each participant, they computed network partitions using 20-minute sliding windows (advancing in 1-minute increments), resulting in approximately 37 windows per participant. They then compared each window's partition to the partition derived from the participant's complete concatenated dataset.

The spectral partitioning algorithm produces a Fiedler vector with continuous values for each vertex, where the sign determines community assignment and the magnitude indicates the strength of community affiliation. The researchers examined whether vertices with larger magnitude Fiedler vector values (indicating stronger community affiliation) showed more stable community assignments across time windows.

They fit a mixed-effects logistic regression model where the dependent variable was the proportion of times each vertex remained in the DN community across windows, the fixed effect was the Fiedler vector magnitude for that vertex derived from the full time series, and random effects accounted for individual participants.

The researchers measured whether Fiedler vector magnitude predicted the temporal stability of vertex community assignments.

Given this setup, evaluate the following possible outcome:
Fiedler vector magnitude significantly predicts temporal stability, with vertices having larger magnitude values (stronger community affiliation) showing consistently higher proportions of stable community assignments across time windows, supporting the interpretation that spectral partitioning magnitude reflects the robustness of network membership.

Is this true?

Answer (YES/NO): YES